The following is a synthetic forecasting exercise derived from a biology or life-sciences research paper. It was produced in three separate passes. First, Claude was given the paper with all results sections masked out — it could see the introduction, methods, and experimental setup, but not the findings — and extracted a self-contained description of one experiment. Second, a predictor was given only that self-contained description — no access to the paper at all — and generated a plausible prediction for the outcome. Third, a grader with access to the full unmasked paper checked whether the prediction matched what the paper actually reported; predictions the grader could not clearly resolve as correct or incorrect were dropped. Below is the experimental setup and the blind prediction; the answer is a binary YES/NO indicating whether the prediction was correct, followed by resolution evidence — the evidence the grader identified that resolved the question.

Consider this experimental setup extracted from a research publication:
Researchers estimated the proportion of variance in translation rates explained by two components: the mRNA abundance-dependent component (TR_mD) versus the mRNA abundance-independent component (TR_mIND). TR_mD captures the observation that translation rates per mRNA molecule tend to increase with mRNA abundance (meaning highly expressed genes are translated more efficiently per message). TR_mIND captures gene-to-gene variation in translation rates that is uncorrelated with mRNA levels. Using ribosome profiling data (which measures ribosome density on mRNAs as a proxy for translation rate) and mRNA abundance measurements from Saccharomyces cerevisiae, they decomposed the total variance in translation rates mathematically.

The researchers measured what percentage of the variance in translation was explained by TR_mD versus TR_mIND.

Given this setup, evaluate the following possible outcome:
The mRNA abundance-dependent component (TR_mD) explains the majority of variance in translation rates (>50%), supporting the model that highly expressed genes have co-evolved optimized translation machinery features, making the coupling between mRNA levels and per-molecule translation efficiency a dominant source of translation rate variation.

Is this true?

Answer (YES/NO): NO